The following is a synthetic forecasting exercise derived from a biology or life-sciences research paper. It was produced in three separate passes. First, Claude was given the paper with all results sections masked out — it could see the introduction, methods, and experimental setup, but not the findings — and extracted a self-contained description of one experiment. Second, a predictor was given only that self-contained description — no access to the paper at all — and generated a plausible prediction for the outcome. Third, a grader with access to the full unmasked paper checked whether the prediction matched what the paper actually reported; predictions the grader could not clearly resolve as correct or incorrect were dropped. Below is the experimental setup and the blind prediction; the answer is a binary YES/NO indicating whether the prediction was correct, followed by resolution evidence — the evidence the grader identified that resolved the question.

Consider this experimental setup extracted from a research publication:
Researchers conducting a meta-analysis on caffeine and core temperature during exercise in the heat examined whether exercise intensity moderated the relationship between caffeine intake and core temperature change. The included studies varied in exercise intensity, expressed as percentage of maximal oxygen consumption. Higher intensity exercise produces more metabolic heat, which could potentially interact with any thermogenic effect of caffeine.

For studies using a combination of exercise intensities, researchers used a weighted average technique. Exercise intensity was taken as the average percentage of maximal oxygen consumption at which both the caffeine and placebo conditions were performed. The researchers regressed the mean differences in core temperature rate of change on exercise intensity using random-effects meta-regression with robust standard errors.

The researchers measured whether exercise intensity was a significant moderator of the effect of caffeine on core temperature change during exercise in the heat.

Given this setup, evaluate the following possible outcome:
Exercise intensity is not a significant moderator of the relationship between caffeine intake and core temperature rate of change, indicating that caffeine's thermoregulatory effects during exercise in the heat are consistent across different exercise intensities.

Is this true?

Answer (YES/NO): NO